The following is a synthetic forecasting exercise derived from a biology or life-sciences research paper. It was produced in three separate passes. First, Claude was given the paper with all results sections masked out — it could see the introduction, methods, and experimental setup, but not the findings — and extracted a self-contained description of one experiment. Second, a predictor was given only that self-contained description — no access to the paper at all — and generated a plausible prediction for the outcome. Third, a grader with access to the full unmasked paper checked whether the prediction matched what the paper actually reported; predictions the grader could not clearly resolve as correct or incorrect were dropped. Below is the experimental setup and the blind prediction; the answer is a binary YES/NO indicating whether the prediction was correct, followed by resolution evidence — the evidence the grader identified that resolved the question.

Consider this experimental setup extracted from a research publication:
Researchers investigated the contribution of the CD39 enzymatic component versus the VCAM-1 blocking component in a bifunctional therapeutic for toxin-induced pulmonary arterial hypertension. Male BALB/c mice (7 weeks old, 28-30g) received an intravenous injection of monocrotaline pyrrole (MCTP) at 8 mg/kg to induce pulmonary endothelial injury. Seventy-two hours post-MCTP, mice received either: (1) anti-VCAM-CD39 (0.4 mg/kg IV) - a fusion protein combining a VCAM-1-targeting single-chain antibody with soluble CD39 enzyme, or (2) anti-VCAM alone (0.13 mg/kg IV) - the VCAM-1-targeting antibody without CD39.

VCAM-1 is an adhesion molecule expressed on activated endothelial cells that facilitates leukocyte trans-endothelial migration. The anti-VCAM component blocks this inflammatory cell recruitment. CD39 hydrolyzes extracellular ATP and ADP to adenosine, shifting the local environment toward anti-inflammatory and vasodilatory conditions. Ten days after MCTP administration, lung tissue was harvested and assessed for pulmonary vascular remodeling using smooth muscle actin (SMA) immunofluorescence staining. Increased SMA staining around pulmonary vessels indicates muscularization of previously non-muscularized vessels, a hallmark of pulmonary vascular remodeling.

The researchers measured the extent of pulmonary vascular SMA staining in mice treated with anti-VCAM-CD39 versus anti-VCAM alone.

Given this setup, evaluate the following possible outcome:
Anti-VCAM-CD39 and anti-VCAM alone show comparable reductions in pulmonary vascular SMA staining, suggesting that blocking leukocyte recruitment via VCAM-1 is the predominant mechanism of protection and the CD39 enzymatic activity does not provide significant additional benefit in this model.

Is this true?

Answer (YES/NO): NO